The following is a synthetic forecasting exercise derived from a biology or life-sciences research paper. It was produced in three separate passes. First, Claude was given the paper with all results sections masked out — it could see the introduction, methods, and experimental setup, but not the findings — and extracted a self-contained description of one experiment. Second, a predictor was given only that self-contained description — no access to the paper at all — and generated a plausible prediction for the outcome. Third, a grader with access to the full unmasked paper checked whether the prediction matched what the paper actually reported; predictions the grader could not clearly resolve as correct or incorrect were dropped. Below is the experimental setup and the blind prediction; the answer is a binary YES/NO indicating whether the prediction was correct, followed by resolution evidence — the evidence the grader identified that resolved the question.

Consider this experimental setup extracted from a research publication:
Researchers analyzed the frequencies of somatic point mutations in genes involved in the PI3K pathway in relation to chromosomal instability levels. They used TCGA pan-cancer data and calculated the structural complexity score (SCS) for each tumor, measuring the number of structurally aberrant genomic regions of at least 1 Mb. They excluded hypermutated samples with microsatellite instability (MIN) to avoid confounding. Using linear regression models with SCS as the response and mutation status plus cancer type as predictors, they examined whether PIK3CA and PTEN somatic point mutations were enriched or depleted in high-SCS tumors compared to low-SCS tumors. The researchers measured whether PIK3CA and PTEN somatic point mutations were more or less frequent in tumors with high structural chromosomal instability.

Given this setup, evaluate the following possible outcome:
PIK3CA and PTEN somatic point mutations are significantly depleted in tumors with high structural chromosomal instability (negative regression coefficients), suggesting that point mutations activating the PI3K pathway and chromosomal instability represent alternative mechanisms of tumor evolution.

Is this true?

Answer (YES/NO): YES